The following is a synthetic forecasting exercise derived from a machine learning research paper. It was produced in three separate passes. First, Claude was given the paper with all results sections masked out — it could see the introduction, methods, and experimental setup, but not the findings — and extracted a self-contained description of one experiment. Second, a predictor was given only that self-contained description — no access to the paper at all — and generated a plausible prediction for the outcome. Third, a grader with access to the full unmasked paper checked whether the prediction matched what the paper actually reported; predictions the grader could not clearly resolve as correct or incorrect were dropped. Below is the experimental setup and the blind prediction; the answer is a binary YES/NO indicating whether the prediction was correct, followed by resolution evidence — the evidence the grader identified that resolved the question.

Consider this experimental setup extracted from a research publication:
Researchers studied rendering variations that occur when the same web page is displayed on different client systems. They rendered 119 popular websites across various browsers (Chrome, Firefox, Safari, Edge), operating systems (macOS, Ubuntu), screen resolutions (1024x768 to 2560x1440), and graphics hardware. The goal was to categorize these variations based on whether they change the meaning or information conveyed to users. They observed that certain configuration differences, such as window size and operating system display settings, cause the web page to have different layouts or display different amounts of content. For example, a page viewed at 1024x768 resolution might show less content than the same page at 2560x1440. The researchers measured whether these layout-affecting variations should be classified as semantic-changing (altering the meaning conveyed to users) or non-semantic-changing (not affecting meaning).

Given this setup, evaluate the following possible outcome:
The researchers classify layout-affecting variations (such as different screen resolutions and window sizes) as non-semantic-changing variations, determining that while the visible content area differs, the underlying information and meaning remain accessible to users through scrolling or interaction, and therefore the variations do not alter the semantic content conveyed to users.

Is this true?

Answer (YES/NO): NO